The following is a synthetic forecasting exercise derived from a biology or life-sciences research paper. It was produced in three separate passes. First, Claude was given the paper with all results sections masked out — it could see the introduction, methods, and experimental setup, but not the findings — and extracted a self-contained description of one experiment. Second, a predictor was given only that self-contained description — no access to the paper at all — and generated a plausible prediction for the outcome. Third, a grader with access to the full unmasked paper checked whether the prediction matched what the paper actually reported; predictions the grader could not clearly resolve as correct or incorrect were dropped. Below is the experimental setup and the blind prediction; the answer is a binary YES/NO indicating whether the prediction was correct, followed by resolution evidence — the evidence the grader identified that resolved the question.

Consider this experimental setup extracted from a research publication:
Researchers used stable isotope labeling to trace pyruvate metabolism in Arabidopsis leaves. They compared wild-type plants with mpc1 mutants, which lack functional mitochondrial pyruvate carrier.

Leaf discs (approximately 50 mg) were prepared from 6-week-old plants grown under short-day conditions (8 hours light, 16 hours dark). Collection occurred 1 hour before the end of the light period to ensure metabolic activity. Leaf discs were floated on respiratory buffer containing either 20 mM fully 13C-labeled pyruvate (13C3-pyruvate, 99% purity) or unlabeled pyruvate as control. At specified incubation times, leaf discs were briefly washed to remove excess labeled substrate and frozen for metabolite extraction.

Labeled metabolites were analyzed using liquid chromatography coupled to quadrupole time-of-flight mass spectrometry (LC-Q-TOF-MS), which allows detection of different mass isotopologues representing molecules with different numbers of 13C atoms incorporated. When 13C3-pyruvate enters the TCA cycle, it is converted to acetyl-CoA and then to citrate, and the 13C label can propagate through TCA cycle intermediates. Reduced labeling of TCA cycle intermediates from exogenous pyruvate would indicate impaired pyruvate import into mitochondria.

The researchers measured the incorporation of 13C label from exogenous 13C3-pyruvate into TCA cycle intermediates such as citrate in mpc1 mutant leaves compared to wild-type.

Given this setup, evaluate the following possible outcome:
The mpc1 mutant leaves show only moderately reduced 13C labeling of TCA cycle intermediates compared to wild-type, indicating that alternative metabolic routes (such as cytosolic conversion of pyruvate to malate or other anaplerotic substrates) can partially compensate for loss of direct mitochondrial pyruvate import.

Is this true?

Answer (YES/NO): NO